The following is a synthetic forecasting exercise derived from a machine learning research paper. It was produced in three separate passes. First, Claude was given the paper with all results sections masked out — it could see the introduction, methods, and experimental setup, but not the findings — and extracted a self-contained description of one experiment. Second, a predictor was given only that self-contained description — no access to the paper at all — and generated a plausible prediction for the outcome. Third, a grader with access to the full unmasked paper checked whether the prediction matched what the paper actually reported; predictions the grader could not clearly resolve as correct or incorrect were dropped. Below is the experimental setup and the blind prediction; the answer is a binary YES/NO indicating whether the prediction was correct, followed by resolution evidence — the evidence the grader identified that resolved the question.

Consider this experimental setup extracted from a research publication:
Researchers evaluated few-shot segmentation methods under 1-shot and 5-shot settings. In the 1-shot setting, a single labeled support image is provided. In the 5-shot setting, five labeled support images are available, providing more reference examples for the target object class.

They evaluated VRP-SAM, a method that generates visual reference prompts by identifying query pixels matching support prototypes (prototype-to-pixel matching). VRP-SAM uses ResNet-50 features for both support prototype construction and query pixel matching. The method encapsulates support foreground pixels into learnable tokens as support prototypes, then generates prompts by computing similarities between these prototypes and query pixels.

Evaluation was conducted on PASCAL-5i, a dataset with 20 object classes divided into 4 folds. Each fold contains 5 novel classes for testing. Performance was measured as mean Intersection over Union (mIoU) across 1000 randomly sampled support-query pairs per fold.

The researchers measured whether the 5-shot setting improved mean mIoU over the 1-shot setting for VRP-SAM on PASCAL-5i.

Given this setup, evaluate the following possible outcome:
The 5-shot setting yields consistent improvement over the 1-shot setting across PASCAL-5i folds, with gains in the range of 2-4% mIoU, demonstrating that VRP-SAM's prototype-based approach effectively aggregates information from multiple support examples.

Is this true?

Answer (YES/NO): NO